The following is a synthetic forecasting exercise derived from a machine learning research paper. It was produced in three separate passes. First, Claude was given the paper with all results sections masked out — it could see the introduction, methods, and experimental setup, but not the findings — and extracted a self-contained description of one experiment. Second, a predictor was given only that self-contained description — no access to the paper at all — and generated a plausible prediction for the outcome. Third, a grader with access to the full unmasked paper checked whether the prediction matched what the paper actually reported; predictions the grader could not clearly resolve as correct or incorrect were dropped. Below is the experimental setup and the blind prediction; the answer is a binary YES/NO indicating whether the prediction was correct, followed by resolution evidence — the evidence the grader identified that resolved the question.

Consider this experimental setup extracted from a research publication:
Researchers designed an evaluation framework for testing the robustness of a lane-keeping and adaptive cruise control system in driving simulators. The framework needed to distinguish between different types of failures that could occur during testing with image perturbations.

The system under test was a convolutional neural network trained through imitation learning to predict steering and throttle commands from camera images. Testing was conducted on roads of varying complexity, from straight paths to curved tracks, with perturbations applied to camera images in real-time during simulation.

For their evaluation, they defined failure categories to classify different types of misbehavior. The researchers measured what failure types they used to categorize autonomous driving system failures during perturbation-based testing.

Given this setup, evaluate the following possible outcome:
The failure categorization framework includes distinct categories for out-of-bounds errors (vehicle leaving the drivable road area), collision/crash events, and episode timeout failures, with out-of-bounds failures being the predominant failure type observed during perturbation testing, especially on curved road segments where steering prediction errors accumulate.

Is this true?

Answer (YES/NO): NO